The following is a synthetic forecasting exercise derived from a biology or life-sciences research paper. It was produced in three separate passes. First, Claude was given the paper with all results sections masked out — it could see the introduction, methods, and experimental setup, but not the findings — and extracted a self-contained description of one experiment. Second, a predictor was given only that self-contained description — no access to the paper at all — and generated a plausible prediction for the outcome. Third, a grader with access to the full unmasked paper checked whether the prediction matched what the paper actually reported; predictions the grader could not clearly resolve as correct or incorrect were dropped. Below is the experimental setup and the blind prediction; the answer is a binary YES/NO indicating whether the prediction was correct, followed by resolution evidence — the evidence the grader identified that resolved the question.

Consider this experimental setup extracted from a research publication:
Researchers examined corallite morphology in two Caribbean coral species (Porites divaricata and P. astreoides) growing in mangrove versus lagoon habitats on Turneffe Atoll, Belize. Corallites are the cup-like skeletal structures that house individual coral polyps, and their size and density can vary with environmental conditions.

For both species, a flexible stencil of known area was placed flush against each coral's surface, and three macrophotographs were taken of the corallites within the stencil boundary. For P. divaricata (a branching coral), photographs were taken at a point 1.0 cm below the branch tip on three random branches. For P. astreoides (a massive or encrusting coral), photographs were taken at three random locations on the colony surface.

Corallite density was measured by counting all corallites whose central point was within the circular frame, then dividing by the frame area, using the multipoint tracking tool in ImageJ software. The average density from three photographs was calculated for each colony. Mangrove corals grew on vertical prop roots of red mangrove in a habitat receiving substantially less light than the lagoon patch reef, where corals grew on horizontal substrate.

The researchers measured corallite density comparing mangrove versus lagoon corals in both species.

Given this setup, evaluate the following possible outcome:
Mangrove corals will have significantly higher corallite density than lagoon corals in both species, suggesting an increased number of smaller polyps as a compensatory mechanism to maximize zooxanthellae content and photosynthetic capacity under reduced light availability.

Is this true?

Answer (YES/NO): YES